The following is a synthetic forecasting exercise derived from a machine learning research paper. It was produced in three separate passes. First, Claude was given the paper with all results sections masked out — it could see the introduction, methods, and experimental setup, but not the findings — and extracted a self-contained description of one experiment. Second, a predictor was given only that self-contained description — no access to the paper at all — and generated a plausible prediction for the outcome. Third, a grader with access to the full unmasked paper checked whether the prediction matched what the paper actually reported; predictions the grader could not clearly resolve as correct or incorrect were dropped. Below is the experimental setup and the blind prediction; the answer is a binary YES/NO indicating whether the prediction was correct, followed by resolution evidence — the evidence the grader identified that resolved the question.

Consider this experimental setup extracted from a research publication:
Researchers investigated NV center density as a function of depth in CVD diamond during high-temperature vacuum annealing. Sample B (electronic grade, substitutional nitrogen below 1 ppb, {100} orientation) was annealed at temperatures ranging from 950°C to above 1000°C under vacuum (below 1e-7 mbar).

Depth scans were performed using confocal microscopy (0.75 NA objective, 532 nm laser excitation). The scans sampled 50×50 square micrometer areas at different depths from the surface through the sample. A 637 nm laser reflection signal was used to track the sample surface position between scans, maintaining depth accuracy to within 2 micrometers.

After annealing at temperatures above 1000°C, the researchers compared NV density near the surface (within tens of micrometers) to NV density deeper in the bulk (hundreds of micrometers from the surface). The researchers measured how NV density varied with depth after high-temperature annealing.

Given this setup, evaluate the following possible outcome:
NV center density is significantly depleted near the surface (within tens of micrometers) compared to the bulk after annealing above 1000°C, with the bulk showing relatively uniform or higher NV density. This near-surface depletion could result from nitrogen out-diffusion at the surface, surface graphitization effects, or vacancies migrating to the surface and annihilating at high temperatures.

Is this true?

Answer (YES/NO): YES